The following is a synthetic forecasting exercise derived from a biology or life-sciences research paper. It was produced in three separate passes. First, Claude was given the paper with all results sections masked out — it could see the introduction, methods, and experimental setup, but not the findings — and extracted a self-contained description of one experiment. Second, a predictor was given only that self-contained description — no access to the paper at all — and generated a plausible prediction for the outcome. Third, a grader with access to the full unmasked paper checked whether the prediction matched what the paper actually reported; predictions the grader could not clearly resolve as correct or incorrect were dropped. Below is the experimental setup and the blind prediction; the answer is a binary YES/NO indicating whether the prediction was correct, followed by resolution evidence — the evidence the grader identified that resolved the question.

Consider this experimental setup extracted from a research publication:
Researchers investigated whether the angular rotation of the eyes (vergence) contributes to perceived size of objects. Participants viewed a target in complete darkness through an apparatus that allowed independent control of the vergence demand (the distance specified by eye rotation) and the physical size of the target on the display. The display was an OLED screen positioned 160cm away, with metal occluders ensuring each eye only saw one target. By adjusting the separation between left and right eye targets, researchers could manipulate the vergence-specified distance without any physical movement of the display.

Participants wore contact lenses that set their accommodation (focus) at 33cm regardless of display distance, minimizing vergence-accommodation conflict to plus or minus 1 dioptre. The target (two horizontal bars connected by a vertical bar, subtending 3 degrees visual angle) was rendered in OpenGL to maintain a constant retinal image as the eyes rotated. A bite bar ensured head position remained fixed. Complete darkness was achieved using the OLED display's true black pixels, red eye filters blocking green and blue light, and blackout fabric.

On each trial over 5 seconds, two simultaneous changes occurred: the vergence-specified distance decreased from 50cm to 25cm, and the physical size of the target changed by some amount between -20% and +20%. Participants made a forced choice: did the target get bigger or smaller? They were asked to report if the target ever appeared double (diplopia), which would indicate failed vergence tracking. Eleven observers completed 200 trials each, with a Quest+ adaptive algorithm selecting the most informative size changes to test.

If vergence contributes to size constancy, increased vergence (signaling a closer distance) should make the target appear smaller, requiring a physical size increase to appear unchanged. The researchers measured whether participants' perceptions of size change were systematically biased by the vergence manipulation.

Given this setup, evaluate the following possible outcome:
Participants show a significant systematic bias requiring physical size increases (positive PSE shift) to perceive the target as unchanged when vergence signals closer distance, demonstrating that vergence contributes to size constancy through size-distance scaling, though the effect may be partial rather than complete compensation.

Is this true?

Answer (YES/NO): NO